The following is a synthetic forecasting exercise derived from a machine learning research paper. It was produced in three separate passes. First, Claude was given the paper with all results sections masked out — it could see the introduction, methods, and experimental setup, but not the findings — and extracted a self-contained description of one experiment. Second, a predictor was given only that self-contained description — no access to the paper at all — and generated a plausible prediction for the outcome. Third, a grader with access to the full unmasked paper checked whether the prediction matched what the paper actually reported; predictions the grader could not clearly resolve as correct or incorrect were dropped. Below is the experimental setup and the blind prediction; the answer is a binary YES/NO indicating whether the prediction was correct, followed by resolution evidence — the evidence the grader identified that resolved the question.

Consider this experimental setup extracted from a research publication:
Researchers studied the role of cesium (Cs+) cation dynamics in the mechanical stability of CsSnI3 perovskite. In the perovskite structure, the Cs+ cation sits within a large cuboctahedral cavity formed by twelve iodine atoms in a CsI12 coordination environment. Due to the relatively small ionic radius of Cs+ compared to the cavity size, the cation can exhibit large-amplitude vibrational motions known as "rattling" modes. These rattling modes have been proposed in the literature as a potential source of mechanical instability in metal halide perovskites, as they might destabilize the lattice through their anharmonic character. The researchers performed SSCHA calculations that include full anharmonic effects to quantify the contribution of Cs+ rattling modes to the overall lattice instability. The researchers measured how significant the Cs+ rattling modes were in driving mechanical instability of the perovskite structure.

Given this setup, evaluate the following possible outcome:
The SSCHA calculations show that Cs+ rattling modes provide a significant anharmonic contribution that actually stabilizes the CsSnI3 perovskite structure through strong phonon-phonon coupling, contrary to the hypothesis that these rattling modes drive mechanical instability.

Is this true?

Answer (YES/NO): NO